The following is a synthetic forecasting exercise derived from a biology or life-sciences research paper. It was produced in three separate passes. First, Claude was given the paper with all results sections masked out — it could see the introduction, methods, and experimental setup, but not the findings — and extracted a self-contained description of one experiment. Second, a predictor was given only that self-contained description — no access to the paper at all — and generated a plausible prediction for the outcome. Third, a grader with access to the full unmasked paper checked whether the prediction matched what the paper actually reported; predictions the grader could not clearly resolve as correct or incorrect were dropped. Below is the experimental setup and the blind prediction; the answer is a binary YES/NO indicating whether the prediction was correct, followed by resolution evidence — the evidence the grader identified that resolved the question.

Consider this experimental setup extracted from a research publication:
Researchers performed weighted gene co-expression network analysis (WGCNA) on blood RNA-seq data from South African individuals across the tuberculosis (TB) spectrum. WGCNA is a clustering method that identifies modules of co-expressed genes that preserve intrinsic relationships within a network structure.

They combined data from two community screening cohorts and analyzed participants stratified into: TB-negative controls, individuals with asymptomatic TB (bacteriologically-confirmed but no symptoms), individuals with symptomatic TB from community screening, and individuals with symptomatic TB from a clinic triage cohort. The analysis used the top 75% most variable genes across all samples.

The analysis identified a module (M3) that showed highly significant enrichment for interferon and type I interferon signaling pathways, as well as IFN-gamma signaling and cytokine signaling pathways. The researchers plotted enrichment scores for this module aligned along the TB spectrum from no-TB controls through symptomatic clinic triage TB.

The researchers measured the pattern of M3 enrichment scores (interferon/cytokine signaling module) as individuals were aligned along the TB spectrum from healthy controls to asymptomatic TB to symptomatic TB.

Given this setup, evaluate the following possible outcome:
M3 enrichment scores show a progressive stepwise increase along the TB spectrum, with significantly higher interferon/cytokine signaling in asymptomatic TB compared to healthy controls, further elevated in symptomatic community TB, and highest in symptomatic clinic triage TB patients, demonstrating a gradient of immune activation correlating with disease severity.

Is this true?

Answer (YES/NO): YES